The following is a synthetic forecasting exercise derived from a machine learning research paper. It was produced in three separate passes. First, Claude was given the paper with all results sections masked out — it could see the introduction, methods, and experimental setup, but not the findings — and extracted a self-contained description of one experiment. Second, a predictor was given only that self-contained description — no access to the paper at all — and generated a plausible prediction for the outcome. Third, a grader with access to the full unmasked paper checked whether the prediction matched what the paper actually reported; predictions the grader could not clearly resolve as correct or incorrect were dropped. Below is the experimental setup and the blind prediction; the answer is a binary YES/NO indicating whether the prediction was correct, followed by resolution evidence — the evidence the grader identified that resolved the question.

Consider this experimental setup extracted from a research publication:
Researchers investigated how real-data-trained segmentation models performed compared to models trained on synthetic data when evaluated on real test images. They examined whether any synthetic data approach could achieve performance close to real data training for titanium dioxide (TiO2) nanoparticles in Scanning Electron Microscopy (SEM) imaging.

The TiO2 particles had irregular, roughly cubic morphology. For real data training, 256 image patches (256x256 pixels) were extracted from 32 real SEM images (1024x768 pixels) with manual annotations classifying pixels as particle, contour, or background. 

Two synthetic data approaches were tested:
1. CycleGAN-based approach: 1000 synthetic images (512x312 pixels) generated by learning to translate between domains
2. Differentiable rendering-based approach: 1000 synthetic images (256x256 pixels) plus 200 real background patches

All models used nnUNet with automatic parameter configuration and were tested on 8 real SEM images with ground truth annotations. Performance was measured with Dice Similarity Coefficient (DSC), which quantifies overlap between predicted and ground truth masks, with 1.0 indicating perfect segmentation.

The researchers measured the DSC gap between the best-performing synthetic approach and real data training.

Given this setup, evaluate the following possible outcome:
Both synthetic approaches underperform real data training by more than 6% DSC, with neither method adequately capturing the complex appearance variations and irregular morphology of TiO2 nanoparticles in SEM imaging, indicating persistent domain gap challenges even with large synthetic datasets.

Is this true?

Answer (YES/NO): NO